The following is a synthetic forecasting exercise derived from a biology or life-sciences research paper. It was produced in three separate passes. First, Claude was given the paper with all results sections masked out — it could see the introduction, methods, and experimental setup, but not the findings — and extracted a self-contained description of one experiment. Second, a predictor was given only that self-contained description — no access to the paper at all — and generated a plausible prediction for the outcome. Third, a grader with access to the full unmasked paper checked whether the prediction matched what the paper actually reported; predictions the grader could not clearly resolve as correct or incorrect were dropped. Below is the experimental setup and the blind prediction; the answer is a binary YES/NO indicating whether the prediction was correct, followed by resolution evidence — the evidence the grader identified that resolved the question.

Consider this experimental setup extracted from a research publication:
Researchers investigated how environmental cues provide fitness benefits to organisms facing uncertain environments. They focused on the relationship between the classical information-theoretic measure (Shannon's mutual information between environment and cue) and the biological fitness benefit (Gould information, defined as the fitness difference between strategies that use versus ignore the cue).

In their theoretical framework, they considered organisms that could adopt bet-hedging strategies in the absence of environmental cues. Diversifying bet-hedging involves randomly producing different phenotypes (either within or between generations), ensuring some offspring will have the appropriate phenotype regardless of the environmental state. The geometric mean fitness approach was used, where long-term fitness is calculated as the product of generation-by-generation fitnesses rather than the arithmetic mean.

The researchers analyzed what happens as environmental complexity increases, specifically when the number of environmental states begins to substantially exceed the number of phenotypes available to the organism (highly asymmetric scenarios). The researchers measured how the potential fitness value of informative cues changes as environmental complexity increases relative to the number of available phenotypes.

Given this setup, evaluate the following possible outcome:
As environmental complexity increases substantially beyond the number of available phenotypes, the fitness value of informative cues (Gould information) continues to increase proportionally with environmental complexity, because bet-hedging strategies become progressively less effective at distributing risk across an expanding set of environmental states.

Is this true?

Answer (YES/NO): NO